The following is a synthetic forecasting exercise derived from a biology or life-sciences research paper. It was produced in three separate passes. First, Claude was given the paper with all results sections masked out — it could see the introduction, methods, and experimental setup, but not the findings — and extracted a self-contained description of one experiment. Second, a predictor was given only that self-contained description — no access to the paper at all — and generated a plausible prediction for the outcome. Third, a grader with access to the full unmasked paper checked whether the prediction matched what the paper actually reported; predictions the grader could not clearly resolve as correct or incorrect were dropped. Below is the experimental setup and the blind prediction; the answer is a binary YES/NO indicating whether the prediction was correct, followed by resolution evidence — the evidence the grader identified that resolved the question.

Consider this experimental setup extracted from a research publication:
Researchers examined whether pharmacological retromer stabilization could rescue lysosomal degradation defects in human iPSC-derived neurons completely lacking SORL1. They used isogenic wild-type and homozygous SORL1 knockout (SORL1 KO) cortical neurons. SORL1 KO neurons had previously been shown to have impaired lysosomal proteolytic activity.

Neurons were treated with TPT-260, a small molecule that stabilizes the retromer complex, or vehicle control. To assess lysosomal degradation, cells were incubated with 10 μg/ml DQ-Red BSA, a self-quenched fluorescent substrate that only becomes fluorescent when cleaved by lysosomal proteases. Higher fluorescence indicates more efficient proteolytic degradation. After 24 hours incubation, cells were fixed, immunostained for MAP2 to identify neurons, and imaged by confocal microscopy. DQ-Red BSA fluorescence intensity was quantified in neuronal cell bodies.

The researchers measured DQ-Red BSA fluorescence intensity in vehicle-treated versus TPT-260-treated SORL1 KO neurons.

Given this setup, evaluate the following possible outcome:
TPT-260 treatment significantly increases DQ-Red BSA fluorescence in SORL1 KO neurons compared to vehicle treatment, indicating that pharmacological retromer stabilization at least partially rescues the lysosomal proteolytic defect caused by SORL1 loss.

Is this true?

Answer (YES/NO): YES